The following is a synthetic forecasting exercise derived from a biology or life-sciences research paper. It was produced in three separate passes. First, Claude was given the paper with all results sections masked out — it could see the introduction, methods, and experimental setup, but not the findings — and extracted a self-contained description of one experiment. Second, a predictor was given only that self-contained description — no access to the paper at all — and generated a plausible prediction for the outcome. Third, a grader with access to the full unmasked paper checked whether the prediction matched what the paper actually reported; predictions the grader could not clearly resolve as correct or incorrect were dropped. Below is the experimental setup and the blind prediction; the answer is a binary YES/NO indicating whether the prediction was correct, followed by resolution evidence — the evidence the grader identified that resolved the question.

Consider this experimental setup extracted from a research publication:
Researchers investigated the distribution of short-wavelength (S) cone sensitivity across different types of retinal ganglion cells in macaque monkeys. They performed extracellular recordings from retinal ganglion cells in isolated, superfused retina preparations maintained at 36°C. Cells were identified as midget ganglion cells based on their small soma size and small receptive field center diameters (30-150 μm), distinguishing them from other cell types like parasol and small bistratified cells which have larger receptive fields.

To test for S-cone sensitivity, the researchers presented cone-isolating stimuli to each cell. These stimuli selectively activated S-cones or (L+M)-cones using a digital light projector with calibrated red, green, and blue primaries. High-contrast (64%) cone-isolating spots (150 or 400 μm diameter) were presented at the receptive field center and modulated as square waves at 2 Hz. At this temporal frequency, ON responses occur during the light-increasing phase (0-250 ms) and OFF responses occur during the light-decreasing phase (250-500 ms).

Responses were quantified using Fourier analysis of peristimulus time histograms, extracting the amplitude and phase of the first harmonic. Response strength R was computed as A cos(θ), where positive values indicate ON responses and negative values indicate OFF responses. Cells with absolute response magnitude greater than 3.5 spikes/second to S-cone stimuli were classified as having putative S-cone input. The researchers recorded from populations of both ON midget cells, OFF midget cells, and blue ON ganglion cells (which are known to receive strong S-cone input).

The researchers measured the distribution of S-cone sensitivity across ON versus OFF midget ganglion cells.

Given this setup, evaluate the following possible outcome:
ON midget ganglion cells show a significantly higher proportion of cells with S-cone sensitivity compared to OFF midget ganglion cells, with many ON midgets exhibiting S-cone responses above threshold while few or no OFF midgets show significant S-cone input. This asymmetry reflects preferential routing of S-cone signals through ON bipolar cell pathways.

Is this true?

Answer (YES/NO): NO